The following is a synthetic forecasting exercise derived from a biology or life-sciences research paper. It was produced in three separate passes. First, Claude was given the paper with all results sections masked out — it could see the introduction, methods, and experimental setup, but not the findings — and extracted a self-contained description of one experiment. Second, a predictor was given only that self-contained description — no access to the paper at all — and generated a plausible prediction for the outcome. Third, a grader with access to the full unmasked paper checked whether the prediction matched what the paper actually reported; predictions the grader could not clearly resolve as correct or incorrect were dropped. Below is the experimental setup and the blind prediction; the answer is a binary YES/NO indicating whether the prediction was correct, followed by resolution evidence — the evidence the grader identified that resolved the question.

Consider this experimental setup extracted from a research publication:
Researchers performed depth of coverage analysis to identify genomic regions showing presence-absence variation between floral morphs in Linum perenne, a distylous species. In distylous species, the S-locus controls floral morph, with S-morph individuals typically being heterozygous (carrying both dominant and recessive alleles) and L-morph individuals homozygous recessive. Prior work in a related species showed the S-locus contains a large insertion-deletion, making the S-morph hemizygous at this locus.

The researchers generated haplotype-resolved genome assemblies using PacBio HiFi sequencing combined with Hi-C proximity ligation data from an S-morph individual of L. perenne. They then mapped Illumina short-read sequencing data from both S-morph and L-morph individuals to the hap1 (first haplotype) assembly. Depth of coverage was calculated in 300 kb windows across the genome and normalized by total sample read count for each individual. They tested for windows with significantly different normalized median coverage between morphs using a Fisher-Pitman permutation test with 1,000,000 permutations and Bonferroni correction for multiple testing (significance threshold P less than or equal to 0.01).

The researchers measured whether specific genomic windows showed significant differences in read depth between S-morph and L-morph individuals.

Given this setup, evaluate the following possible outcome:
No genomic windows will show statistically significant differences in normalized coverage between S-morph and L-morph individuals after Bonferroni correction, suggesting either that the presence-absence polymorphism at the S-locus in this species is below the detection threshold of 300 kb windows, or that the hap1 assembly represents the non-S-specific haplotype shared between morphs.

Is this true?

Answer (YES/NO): NO